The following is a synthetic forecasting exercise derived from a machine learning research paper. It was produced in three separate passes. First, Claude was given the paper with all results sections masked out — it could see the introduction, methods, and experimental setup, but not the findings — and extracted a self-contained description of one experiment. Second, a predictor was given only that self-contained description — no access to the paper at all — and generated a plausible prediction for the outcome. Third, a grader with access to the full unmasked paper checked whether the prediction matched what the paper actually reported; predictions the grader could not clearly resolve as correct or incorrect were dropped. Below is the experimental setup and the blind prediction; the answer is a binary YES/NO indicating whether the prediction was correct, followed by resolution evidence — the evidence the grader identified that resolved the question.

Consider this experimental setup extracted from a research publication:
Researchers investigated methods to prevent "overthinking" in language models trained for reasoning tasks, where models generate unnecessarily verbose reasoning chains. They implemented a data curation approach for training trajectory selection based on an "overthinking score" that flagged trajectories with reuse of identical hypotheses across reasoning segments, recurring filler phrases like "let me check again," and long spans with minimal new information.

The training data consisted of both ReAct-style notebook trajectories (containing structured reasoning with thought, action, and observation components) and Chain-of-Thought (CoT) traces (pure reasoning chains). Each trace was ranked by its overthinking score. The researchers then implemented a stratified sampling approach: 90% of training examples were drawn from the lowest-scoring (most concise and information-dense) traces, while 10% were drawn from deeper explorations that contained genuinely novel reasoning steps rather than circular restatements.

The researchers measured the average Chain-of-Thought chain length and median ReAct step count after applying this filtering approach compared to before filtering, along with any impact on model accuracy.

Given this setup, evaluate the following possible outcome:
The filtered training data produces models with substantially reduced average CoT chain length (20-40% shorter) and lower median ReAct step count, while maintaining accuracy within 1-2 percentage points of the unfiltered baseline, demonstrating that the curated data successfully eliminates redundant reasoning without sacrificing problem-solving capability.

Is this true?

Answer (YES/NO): YES